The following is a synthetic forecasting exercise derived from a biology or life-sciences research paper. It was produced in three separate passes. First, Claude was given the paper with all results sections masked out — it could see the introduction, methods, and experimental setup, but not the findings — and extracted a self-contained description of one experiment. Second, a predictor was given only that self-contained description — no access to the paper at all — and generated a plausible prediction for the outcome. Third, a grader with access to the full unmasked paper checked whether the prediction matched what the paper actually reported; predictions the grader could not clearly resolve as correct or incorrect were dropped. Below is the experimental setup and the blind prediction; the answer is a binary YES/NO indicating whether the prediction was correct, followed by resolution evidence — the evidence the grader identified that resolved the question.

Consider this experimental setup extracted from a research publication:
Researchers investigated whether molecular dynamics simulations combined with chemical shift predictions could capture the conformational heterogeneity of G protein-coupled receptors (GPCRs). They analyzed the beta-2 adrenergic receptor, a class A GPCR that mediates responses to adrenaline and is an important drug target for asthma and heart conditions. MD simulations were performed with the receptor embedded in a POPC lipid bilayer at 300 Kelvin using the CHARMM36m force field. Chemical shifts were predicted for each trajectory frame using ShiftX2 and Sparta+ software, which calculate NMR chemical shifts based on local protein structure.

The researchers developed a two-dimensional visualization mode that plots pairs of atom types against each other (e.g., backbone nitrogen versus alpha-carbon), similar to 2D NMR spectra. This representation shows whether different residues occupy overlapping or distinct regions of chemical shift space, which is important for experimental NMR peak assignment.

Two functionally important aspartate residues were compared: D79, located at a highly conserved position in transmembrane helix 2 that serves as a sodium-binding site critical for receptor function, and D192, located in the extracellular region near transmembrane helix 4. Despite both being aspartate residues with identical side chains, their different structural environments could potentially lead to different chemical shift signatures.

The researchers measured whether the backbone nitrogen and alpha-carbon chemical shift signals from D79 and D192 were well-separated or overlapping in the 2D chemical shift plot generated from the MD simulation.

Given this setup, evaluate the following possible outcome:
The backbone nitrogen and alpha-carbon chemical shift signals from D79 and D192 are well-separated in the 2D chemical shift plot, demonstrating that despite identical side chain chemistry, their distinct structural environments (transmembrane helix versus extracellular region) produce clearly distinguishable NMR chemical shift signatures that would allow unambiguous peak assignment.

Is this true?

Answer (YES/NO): YES